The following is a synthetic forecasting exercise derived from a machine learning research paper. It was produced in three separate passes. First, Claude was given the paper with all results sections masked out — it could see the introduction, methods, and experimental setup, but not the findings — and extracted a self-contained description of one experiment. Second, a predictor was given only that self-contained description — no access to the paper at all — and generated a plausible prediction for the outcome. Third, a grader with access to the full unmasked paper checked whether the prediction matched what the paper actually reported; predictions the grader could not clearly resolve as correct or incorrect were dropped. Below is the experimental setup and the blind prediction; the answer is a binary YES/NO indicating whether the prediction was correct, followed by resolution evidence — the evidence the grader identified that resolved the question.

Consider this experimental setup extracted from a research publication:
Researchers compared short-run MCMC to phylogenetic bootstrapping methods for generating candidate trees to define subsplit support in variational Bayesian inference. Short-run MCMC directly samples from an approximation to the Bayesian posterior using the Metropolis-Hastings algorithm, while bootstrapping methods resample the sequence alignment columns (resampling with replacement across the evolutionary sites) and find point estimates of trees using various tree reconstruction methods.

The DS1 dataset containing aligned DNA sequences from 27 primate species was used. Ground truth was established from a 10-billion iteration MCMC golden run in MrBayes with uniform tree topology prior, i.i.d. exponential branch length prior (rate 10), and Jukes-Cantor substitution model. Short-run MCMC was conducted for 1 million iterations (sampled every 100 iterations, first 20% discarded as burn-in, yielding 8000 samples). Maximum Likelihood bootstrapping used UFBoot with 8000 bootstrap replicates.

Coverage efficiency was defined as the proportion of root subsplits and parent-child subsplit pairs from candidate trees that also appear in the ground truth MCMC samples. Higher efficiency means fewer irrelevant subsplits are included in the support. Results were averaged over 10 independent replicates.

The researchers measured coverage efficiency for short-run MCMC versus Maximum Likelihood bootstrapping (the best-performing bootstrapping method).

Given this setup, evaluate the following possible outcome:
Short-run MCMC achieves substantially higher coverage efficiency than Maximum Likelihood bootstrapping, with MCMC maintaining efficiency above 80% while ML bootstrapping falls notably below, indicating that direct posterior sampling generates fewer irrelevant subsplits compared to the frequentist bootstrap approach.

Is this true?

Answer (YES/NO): YES